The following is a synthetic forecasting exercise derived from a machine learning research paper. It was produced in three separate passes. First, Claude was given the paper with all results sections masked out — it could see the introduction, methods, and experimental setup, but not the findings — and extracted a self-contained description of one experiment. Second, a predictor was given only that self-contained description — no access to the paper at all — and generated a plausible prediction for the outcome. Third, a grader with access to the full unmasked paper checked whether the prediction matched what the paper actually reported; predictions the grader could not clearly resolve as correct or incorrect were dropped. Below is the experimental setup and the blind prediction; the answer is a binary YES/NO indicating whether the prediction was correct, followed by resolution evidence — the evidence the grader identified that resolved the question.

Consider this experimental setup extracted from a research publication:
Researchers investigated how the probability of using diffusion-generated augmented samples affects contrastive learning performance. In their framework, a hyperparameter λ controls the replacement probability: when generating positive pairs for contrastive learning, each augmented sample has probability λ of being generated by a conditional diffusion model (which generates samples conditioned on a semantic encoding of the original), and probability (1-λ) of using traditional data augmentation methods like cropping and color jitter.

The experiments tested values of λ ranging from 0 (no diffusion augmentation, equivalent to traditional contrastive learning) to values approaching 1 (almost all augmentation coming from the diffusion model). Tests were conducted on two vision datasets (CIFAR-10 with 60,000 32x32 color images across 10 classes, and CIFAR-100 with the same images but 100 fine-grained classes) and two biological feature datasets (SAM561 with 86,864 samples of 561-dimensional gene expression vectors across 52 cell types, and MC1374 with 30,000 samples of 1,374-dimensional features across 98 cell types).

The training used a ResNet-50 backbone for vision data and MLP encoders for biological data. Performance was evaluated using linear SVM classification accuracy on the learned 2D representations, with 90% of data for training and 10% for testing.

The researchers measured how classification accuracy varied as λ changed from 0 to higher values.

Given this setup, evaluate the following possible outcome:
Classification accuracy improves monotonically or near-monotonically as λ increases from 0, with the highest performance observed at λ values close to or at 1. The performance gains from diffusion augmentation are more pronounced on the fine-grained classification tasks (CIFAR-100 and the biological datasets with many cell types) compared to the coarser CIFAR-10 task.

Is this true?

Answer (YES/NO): NO